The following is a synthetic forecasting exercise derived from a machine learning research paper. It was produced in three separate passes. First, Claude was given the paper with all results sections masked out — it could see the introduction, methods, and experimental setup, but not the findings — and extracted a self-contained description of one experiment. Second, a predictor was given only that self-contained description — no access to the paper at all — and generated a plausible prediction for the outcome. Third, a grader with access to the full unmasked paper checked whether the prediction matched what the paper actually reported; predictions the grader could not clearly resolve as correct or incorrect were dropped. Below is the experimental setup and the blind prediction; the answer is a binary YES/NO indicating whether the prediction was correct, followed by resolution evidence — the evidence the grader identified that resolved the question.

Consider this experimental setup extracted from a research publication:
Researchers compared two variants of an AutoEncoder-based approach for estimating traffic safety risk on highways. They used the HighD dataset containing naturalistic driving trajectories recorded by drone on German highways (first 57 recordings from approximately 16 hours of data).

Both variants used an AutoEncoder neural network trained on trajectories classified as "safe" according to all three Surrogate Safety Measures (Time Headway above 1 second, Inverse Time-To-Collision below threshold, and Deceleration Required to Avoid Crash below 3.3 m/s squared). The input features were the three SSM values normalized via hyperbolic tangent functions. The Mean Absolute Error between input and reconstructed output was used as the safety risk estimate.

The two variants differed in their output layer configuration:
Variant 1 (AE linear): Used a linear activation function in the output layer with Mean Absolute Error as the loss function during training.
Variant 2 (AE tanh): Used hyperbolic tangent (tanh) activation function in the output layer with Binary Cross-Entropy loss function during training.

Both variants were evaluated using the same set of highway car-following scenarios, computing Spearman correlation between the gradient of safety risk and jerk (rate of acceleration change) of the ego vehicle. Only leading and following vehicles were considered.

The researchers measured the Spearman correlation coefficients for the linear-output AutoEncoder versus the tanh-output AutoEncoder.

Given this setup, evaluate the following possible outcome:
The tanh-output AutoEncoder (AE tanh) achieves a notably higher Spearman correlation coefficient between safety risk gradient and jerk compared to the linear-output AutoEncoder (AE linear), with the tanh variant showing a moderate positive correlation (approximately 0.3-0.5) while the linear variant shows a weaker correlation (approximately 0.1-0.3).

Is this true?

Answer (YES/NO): NO